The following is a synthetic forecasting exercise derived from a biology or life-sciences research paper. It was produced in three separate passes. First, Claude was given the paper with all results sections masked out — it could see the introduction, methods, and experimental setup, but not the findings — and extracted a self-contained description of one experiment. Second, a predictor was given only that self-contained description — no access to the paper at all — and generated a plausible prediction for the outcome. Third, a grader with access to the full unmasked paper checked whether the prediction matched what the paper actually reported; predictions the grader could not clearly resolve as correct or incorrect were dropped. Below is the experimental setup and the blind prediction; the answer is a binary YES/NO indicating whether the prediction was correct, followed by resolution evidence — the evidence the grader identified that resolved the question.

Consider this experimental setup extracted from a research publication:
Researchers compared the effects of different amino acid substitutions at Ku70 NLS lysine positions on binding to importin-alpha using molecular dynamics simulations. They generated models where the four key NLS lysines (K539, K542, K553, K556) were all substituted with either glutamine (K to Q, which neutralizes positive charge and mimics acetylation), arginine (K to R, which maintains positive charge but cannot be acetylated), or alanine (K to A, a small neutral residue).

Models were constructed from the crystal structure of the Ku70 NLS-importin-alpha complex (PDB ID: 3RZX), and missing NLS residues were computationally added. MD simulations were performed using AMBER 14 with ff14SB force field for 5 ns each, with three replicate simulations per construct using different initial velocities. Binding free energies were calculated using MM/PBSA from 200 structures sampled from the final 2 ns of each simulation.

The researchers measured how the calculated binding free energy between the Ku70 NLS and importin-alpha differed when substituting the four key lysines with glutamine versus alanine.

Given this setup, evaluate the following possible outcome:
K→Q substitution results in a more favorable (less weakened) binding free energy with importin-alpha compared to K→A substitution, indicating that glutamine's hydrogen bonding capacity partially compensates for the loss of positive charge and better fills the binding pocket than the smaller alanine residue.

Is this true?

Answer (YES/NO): NO